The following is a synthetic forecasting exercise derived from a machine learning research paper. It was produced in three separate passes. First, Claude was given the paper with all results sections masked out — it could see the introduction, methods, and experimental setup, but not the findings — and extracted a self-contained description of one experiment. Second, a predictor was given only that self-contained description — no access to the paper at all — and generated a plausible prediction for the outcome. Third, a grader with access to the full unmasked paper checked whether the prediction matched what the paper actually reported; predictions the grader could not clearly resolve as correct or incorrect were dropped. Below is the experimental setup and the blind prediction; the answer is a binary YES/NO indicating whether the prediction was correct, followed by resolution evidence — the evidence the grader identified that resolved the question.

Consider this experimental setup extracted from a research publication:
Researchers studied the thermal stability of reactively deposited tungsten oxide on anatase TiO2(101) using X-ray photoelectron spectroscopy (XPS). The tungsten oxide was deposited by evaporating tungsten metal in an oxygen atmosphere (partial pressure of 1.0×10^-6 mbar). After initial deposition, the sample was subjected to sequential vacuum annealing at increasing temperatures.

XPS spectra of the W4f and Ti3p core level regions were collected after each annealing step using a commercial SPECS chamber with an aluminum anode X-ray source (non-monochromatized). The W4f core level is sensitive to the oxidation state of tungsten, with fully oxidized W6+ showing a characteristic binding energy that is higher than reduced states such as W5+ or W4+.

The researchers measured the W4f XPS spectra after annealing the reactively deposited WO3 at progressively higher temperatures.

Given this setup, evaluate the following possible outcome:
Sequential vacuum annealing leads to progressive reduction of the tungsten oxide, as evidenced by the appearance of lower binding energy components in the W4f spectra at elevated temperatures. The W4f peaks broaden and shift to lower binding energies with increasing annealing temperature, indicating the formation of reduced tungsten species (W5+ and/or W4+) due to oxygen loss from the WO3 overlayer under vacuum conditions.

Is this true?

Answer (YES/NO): NO